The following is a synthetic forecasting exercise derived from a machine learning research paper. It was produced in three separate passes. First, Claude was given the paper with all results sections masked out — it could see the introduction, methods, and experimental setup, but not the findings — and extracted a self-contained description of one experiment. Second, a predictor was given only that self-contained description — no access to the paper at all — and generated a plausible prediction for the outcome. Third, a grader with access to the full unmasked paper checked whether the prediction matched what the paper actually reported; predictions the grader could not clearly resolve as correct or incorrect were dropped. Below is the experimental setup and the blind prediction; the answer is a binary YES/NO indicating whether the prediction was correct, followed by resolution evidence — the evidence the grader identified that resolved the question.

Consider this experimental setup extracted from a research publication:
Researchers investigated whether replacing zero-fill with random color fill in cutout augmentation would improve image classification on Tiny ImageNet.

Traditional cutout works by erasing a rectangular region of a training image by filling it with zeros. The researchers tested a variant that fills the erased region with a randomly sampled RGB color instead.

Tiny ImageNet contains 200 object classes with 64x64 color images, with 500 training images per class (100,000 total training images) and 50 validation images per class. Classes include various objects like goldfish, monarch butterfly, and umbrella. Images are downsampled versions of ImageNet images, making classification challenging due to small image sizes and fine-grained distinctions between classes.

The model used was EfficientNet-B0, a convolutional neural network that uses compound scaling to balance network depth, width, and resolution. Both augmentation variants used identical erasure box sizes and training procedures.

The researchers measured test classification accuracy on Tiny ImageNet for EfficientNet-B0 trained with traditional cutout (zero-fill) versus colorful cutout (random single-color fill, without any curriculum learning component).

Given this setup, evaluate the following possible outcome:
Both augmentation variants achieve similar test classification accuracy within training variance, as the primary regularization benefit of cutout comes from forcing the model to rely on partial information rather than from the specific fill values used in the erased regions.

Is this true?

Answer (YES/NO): YES